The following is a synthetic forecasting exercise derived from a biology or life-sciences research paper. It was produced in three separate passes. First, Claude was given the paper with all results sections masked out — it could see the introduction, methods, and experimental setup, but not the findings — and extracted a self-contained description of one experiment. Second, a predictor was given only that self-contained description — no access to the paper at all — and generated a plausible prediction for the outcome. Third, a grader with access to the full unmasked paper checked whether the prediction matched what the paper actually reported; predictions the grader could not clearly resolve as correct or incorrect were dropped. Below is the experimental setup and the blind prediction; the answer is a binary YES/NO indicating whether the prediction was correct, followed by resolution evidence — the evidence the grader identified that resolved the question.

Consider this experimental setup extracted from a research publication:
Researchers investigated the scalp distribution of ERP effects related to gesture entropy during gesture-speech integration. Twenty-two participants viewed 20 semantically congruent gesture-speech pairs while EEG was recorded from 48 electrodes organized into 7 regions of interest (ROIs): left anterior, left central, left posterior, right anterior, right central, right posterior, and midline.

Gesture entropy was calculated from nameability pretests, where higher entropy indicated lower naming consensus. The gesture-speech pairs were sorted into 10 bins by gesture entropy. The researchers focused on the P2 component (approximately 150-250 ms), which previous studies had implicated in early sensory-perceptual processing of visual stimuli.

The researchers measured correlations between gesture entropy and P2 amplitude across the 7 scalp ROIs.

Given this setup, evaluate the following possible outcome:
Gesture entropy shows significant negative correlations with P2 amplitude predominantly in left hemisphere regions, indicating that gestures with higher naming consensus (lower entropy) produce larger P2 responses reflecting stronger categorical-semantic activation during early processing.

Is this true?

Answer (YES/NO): NO